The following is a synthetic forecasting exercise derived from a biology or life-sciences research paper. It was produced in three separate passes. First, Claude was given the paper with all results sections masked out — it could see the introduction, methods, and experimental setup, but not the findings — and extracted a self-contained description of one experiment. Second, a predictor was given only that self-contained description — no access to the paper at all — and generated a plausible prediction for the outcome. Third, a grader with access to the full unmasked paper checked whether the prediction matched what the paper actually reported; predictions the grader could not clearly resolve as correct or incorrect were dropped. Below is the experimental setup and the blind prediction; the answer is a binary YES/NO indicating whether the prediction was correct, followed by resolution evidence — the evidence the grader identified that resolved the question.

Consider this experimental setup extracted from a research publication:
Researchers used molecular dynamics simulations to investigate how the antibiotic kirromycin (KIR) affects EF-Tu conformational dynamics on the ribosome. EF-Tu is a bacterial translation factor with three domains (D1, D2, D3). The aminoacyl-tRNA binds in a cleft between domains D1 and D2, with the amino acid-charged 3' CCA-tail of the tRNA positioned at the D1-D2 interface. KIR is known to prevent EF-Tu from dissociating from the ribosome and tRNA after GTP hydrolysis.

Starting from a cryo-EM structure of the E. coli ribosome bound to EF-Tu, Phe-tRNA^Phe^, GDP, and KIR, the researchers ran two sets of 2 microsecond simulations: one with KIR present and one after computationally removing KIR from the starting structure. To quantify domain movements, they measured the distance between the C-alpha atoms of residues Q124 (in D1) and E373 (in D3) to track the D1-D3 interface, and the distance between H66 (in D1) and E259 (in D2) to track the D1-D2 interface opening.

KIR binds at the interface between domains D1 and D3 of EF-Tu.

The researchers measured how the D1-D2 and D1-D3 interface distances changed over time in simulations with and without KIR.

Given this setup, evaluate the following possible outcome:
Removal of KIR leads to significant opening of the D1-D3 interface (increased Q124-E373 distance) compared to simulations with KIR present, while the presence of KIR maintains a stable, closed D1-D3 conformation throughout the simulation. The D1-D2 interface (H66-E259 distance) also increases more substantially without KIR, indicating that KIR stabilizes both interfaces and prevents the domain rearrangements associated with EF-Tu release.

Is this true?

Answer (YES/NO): NO